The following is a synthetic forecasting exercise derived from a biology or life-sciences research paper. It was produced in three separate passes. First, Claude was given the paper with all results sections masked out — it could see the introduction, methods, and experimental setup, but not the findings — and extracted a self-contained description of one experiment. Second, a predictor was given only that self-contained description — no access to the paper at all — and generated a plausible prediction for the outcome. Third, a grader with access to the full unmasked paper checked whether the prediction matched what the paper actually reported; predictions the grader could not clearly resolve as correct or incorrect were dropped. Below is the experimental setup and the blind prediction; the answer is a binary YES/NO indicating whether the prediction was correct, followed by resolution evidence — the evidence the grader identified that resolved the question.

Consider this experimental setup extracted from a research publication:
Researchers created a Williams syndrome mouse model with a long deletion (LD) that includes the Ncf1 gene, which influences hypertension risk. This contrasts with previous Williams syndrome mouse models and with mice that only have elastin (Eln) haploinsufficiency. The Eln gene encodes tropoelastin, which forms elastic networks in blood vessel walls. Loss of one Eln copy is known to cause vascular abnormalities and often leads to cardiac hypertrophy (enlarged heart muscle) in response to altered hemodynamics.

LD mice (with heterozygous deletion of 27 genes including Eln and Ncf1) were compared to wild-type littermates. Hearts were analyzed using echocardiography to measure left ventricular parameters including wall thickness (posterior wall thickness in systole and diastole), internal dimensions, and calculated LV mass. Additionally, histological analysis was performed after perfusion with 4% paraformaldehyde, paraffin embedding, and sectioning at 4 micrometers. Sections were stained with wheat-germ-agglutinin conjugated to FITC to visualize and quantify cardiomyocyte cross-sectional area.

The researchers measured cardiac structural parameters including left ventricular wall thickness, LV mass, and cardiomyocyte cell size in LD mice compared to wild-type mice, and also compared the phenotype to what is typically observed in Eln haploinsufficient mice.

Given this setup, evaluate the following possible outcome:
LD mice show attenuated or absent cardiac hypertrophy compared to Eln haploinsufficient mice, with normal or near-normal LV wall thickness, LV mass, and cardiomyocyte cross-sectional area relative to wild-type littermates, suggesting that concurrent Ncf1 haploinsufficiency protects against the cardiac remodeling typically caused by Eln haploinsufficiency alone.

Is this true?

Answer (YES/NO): YES